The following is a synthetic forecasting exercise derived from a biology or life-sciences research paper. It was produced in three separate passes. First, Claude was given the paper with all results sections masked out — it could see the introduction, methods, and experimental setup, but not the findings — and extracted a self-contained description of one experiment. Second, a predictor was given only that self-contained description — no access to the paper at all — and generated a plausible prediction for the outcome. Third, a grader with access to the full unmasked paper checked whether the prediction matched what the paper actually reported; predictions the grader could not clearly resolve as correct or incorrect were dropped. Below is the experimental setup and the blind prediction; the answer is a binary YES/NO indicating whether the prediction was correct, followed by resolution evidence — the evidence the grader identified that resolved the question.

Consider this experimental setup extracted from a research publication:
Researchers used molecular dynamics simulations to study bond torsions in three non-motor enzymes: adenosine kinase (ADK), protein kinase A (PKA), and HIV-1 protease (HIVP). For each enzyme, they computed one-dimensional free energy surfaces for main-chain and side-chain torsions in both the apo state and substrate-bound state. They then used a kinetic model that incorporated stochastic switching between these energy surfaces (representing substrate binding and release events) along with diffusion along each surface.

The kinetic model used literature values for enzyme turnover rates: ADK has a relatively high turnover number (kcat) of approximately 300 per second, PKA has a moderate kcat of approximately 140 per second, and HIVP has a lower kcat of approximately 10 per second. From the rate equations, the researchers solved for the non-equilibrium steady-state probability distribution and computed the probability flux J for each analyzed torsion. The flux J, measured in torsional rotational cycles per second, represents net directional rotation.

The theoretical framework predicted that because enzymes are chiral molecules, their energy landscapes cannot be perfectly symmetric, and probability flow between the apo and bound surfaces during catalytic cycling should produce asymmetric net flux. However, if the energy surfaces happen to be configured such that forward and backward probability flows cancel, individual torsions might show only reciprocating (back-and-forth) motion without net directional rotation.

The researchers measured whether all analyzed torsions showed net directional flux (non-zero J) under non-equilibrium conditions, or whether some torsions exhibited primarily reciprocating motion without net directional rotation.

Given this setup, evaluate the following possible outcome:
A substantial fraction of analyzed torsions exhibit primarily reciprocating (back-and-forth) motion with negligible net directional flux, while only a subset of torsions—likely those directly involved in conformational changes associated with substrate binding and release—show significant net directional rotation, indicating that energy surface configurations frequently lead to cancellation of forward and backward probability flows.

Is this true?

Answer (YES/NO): YES